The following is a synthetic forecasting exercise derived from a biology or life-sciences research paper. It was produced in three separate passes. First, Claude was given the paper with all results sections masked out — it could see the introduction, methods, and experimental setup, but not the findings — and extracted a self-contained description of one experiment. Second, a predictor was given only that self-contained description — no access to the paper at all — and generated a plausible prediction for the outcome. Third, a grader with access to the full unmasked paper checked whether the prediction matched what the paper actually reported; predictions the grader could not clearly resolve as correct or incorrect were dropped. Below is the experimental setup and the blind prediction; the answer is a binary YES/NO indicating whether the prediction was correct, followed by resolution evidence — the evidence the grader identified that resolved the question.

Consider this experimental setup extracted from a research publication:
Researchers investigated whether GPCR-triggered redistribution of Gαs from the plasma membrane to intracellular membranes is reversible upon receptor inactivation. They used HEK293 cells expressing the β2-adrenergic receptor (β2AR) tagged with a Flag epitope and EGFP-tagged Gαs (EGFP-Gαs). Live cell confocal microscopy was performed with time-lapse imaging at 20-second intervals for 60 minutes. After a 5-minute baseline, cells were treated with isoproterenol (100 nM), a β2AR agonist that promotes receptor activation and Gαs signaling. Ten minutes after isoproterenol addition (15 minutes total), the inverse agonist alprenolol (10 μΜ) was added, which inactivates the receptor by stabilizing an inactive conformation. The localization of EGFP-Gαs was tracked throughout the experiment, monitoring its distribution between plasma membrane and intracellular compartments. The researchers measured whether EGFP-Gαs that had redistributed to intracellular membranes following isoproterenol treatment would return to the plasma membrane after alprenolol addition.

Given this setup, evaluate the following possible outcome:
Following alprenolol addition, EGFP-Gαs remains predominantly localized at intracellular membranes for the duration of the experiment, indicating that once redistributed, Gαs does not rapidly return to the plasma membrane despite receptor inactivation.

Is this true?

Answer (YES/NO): NO